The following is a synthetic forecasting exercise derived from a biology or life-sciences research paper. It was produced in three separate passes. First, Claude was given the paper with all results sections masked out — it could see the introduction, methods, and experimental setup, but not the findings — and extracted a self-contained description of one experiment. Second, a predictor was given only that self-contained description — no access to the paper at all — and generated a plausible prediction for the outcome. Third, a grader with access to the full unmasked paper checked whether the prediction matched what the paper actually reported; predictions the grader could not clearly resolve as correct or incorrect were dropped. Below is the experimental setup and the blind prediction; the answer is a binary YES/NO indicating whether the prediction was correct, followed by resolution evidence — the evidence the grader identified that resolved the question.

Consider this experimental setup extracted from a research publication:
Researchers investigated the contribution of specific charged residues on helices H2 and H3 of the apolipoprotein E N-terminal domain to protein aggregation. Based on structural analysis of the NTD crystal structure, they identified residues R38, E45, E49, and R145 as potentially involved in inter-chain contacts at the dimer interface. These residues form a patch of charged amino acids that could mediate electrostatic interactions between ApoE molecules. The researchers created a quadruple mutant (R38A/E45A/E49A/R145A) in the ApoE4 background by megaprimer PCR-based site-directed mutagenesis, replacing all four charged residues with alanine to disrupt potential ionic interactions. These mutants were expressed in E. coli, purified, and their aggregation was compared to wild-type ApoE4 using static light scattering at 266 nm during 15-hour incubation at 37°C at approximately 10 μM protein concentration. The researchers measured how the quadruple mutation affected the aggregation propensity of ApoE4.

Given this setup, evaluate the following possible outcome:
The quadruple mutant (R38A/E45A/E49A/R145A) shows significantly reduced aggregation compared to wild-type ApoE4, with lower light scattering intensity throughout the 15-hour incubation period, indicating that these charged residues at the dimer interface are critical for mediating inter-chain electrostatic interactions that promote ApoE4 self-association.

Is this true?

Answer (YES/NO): YES